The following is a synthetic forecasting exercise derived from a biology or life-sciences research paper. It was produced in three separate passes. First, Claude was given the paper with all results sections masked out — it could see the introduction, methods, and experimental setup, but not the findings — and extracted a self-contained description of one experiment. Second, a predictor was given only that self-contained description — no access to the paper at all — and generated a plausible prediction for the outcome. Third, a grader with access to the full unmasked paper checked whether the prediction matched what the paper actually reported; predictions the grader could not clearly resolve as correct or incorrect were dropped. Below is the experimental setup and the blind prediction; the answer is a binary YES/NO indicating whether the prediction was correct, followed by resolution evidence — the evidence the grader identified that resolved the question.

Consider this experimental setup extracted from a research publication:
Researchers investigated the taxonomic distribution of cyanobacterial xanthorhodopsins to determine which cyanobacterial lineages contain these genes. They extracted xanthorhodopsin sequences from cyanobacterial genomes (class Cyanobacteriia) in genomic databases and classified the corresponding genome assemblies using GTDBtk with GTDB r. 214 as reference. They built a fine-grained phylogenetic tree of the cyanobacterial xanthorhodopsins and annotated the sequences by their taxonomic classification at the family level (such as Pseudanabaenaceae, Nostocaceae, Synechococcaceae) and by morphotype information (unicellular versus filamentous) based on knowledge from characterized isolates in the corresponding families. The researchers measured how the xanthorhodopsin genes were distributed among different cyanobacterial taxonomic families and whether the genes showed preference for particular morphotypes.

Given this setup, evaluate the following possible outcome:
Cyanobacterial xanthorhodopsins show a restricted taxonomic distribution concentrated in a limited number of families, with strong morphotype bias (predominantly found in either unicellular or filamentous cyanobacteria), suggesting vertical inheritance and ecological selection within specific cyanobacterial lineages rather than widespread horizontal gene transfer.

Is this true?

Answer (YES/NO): NO